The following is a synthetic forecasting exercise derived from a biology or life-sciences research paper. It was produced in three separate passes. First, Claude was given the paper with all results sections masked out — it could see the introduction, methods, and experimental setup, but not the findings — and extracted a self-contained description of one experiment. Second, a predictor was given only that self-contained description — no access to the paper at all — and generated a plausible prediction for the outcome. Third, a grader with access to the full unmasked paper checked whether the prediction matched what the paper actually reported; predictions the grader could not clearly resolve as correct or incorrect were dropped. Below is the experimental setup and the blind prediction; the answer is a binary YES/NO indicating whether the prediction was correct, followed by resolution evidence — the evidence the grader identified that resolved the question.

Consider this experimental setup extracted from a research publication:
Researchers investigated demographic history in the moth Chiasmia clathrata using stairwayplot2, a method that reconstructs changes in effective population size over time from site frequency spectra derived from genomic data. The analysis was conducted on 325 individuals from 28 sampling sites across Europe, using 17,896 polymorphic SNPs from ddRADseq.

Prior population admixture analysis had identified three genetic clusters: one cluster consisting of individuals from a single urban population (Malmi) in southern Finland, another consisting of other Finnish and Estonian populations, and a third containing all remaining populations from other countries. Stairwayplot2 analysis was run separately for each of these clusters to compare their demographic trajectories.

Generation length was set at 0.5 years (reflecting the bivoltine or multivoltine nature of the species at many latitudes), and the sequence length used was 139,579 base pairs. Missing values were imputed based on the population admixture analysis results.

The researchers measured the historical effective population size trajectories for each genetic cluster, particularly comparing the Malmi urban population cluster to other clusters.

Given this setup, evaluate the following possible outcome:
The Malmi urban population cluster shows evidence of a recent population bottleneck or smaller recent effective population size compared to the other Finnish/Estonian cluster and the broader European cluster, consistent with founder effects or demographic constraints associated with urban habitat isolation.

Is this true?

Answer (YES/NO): YES